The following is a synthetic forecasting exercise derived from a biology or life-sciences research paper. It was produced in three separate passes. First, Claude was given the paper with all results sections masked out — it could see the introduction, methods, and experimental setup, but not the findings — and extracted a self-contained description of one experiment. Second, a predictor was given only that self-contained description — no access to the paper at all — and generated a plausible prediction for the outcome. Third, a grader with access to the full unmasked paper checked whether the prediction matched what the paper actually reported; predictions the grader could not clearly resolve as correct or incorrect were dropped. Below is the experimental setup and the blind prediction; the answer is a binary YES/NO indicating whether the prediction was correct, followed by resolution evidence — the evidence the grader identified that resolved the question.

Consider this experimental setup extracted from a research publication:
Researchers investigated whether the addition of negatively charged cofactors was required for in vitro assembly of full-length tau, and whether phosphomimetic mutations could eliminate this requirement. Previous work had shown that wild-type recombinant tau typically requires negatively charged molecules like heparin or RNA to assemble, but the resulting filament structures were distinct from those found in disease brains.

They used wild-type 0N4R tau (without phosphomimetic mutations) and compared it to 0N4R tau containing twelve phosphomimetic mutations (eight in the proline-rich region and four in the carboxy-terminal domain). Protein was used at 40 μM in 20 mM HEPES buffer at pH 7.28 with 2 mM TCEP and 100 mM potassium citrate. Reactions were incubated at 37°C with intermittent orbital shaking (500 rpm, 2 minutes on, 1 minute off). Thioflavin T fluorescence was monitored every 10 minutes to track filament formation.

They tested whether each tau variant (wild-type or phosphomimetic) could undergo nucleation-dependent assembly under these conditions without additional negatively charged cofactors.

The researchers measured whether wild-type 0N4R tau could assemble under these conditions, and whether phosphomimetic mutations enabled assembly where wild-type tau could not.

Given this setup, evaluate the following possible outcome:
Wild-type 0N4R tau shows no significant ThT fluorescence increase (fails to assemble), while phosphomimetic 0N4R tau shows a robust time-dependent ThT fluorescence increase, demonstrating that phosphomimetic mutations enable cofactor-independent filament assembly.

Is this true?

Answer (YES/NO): YES